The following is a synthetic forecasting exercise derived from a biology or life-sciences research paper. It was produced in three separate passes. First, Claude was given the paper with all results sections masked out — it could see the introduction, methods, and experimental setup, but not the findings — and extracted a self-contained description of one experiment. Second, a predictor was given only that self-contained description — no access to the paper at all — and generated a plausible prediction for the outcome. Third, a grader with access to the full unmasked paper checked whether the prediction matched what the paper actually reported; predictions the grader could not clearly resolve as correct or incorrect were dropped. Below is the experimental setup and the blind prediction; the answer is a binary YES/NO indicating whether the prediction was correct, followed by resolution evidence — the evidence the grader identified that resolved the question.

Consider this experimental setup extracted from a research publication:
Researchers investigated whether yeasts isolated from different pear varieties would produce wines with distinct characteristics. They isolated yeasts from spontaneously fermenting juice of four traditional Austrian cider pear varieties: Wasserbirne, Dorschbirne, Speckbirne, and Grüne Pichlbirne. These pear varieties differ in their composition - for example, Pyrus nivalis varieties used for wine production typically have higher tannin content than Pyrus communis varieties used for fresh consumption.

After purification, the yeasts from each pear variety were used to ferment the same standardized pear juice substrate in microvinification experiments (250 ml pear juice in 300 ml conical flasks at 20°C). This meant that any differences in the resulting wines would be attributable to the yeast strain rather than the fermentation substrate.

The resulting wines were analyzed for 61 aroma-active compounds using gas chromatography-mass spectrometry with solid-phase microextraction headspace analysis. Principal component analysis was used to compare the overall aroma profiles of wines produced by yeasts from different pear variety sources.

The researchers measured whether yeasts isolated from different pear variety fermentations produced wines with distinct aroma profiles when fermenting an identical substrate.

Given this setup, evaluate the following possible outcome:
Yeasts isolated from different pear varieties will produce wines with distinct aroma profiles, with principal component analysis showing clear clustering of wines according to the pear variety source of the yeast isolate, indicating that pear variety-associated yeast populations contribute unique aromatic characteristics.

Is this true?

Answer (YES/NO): NO